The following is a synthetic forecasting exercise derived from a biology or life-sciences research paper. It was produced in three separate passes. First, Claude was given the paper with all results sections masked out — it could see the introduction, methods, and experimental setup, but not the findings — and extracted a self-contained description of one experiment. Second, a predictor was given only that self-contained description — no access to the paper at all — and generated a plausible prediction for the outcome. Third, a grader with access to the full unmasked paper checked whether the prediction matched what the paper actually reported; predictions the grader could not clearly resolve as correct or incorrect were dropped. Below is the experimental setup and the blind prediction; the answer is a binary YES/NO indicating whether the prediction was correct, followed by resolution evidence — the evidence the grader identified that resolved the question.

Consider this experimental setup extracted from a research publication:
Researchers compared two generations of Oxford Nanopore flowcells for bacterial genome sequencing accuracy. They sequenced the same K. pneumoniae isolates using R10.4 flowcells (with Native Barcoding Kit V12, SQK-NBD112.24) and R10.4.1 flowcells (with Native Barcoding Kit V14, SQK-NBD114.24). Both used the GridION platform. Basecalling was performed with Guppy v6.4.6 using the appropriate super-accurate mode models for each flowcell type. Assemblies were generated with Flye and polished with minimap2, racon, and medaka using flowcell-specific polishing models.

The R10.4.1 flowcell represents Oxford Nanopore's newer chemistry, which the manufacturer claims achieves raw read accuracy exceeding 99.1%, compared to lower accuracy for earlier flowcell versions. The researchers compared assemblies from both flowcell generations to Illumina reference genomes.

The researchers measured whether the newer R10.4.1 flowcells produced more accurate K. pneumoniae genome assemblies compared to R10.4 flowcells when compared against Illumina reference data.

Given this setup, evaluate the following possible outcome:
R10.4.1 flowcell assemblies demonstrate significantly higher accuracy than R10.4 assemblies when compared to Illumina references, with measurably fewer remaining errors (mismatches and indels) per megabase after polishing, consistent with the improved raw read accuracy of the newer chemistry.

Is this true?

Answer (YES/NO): NO